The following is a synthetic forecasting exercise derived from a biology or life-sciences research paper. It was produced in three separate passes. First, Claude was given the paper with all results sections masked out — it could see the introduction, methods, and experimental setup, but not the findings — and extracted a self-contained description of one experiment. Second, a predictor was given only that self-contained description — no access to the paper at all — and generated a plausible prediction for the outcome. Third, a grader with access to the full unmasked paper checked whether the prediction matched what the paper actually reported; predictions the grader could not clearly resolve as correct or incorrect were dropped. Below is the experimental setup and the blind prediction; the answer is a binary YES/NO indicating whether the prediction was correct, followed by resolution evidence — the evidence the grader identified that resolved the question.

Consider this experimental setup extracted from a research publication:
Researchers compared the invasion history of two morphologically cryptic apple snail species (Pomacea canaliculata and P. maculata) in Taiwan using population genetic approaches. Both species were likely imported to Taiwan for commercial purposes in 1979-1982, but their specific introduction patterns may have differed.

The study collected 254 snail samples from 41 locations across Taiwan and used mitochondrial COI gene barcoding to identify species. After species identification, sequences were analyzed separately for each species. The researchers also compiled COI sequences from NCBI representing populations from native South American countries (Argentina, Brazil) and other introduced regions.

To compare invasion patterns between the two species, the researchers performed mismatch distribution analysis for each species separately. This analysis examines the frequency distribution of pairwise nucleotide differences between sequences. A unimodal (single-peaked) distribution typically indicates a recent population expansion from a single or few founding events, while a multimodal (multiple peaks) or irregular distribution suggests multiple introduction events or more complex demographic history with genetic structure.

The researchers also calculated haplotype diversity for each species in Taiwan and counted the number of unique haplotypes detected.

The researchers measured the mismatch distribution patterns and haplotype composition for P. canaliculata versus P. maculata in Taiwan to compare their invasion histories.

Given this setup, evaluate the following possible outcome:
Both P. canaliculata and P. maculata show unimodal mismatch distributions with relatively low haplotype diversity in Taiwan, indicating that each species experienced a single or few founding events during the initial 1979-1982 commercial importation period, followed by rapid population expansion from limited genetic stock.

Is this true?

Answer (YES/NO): NO